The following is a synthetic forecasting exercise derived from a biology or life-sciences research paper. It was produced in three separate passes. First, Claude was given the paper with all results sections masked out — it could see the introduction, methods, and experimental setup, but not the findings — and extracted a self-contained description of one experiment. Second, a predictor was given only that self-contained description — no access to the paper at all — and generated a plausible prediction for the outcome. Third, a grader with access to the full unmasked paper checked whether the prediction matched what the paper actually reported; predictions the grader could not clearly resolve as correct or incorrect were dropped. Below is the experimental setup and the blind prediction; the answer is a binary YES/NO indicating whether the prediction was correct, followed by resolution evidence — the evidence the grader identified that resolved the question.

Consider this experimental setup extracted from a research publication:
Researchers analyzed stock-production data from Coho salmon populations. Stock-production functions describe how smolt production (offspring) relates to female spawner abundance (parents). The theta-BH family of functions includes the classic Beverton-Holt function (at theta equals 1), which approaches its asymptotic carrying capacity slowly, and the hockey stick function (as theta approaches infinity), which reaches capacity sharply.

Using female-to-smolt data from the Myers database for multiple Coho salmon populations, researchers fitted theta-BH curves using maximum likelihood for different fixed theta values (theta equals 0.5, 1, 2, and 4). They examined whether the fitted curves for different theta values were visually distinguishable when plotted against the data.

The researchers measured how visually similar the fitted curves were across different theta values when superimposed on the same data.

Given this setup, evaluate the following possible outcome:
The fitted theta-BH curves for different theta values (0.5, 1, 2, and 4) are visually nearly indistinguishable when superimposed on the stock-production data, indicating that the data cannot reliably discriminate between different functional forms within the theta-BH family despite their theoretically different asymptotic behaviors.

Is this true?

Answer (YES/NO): YES